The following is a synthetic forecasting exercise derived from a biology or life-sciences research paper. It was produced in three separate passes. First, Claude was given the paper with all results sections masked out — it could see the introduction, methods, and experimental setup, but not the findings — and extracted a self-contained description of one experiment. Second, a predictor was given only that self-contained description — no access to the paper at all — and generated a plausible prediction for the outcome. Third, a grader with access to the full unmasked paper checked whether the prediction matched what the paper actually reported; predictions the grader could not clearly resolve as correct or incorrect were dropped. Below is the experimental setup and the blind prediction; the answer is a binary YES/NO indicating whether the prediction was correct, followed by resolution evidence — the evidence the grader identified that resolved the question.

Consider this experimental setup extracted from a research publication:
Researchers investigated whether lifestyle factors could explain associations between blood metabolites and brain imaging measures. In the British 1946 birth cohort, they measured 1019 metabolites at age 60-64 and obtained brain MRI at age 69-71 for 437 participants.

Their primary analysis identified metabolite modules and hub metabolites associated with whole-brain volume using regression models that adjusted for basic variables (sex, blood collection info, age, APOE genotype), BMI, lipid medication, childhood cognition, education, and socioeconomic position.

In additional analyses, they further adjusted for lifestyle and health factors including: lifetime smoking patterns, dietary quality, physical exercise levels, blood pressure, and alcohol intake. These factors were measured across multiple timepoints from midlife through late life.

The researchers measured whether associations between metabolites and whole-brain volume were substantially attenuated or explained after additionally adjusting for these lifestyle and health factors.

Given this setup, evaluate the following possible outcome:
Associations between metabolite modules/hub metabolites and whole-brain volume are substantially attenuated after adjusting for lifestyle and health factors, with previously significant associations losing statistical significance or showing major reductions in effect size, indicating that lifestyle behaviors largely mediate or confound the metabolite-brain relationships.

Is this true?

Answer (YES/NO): NO